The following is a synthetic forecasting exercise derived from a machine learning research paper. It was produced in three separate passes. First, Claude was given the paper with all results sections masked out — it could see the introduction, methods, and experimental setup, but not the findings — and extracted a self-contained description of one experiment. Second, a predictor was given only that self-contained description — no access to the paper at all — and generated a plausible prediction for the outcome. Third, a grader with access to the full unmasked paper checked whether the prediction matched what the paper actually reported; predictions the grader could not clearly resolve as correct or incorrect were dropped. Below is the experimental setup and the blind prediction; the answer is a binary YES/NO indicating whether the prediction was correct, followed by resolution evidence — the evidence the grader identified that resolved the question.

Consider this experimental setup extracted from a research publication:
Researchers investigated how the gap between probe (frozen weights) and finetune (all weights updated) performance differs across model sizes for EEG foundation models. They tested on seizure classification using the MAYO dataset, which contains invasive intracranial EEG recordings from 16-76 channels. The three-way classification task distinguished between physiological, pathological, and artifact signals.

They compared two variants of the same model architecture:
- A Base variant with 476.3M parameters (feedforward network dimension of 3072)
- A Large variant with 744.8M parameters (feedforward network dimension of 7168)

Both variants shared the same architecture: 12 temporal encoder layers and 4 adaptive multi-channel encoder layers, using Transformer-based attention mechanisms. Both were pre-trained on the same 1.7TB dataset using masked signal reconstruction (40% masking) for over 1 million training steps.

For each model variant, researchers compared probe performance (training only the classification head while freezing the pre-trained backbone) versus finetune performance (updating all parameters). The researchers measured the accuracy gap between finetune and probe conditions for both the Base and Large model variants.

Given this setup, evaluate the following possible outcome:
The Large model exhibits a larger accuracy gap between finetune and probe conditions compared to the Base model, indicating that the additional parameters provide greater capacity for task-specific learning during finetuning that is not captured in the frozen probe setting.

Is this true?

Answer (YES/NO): NO